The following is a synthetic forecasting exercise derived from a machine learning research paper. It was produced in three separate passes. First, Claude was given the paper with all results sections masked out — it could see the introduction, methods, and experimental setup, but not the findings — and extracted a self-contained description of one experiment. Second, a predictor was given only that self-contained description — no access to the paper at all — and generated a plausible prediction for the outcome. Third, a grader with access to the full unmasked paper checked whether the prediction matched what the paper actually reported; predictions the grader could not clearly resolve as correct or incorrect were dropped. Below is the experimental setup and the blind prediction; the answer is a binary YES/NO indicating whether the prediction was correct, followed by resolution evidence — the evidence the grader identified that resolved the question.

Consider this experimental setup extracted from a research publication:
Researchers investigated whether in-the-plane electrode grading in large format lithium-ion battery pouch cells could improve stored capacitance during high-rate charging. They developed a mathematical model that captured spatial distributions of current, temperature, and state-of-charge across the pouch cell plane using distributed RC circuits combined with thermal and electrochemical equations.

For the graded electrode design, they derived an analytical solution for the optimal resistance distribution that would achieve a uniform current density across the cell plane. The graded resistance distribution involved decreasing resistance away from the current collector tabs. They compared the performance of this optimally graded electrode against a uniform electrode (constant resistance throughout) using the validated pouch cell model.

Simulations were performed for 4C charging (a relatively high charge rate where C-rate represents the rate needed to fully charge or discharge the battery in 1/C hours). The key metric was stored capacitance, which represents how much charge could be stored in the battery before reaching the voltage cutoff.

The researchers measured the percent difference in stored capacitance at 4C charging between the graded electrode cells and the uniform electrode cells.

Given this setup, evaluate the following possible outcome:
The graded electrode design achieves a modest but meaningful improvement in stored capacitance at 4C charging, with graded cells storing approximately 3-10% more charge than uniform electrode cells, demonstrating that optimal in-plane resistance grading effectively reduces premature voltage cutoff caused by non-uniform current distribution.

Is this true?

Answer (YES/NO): NO